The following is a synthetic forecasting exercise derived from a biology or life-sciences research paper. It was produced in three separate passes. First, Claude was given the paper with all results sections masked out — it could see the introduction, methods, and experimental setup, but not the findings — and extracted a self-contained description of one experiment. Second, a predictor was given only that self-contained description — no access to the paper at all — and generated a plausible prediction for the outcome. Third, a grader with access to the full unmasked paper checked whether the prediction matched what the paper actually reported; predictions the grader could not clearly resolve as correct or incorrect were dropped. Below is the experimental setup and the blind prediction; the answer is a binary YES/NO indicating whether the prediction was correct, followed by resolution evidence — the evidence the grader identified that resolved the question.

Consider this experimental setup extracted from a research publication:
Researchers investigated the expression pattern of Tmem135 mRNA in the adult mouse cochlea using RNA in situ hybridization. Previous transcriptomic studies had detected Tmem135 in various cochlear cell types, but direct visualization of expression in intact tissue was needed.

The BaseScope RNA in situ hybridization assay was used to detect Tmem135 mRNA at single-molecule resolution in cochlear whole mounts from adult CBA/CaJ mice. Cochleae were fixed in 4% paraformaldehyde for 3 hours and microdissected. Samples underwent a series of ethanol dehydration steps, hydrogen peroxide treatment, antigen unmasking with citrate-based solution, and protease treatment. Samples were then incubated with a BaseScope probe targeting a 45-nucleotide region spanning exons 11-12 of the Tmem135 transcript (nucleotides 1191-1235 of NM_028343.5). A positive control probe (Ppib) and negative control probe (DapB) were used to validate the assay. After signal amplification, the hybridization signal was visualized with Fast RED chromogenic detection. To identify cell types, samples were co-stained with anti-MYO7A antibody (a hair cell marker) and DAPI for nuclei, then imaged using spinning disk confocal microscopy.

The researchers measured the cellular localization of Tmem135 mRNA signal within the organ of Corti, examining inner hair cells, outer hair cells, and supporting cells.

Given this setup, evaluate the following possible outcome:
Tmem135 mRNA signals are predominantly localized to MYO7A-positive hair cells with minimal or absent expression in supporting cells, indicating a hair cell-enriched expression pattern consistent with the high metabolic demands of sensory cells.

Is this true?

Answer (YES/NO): NO